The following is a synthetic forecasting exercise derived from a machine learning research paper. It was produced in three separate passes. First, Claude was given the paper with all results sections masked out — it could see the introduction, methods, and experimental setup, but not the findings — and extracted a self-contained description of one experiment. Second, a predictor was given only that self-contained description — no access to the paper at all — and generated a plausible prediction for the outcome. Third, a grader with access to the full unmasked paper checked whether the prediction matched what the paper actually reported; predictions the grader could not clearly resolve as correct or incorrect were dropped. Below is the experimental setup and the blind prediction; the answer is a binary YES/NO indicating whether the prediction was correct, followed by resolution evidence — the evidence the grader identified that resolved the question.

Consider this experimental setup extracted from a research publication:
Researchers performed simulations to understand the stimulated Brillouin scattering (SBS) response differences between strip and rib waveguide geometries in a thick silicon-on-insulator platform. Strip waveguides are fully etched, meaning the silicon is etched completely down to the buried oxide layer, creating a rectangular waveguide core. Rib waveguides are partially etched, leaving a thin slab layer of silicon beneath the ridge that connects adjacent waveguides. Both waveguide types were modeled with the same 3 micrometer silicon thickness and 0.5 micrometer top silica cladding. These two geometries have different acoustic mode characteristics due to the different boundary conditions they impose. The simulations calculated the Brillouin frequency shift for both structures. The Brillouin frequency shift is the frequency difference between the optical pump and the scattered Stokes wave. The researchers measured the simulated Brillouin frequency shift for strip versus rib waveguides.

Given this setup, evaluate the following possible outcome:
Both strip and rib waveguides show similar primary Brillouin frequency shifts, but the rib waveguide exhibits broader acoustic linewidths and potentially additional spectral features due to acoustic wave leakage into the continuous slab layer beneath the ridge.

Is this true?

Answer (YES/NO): NO